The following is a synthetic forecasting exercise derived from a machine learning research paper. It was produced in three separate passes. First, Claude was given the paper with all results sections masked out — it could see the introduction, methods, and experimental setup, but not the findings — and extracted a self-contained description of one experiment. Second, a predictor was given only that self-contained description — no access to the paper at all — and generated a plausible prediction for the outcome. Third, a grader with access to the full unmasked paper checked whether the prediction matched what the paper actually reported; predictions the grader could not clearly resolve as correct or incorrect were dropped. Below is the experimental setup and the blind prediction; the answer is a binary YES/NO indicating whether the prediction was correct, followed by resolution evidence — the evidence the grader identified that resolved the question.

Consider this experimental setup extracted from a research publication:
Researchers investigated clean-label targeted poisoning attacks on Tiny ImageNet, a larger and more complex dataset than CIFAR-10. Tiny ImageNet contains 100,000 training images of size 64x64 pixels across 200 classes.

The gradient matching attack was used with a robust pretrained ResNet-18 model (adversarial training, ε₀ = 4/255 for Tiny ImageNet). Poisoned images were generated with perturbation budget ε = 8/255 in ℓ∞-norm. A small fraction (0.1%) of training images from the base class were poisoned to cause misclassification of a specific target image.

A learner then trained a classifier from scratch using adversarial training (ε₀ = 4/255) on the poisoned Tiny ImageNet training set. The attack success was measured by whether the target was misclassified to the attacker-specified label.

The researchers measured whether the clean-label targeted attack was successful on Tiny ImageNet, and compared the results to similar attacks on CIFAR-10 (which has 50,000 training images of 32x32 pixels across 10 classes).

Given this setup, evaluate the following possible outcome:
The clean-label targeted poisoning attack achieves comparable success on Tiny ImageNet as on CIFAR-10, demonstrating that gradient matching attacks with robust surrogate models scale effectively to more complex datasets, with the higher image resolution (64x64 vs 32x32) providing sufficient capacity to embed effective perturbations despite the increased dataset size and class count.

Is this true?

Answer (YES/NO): NO